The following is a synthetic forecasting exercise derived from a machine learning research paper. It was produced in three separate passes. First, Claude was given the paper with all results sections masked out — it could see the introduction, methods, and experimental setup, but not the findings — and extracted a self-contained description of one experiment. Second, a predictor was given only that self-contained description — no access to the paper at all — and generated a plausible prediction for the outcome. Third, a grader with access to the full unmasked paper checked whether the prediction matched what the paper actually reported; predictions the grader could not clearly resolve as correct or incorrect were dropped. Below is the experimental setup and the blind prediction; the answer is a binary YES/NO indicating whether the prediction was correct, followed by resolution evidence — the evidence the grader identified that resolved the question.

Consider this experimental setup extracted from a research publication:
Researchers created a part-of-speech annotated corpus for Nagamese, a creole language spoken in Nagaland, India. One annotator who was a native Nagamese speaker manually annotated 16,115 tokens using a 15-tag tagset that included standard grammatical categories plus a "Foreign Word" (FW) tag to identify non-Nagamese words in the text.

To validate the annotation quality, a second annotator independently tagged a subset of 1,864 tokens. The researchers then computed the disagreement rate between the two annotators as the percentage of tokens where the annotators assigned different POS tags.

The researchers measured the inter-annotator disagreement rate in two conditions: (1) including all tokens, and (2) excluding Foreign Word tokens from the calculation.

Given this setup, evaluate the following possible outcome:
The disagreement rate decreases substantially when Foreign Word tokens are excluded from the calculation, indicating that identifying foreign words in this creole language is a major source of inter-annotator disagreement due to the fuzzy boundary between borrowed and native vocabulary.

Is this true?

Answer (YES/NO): YES